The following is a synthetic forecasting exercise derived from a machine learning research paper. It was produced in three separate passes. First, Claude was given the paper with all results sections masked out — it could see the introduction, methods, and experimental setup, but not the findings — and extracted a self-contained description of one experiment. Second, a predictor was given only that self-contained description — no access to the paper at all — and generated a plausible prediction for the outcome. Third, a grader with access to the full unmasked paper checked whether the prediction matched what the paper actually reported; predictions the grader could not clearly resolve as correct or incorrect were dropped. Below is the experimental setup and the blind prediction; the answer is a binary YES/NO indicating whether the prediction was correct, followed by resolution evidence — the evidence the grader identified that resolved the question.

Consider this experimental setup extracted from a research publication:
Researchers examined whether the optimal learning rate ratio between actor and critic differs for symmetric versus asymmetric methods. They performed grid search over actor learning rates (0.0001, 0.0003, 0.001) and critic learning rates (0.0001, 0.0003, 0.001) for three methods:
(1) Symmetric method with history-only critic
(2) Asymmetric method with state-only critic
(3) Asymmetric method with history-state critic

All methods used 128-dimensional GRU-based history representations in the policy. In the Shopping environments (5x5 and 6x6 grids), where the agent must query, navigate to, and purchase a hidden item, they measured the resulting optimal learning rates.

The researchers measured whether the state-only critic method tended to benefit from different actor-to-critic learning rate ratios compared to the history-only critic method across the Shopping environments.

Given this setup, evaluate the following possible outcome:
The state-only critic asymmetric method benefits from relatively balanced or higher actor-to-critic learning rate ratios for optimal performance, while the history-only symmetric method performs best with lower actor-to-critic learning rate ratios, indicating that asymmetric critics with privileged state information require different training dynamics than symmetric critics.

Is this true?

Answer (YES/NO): NO